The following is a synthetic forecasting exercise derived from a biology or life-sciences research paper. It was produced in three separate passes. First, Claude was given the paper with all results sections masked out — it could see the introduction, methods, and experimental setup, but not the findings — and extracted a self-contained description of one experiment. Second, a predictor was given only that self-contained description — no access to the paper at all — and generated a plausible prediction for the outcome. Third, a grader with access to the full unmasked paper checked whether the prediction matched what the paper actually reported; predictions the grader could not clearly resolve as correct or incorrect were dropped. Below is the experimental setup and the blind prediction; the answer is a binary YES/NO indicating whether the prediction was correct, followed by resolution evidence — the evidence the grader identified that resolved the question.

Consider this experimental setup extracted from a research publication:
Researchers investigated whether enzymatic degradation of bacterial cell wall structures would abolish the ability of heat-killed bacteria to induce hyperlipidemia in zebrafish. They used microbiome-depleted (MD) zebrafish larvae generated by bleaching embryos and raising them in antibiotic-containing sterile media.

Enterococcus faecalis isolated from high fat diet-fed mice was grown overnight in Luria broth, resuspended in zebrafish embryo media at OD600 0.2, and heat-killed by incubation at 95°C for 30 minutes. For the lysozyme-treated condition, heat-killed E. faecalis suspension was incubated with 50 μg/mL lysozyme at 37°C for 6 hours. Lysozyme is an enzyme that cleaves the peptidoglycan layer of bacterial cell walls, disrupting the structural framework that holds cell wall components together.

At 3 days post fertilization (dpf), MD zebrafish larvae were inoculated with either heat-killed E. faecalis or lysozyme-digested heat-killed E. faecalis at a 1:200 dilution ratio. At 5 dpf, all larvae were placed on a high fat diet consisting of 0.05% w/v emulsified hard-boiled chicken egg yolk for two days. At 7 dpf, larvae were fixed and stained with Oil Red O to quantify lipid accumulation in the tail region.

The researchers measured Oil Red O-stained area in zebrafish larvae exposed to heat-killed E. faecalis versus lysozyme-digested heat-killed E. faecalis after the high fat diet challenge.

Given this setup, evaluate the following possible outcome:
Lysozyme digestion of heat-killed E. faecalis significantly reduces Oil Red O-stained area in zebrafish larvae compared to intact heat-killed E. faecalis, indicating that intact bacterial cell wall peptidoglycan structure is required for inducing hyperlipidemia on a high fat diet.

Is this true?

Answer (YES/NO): YES